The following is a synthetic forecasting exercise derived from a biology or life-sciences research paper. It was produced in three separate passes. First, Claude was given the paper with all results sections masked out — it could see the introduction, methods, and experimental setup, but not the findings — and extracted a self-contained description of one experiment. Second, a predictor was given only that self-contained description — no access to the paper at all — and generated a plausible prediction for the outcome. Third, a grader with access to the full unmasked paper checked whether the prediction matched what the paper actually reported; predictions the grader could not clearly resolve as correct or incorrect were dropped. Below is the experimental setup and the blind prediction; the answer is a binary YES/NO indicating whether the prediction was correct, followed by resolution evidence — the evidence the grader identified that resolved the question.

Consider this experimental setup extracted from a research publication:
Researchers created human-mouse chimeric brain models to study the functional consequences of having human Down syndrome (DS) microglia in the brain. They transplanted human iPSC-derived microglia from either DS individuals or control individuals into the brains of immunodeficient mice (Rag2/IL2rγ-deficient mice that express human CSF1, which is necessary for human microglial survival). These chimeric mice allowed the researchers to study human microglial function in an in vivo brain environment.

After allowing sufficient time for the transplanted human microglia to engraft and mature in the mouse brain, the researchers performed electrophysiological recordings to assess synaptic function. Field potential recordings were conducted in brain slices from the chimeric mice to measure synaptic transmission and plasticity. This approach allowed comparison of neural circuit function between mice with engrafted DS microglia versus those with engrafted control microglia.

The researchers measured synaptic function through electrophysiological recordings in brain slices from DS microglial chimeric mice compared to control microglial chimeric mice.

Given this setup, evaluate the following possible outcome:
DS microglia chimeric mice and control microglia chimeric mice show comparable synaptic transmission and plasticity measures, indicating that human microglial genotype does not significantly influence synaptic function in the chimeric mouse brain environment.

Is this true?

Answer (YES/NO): NO